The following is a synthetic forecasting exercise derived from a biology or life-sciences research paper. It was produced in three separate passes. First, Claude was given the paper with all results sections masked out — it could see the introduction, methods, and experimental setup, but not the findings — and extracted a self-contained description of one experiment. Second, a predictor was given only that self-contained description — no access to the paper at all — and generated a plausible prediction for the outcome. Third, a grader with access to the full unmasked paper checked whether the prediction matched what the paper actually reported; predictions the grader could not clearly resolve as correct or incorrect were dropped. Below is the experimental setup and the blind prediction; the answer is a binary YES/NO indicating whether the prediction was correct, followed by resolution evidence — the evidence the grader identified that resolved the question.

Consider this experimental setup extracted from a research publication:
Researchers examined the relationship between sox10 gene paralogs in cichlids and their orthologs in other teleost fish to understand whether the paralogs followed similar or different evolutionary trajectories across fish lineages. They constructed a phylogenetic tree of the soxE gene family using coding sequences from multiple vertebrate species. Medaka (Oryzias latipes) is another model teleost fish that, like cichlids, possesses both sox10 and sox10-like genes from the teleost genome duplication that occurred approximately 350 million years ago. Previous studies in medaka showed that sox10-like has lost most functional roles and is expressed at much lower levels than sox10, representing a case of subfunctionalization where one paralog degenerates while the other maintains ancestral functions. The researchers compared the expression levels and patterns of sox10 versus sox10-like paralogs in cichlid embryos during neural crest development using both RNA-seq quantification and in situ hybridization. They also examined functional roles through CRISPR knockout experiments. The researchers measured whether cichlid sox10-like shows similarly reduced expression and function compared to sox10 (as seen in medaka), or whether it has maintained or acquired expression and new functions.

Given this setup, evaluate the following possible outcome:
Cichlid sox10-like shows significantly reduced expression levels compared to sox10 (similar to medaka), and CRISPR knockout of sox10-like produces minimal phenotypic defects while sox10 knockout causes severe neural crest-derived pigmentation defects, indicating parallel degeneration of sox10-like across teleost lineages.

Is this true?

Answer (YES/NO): NO